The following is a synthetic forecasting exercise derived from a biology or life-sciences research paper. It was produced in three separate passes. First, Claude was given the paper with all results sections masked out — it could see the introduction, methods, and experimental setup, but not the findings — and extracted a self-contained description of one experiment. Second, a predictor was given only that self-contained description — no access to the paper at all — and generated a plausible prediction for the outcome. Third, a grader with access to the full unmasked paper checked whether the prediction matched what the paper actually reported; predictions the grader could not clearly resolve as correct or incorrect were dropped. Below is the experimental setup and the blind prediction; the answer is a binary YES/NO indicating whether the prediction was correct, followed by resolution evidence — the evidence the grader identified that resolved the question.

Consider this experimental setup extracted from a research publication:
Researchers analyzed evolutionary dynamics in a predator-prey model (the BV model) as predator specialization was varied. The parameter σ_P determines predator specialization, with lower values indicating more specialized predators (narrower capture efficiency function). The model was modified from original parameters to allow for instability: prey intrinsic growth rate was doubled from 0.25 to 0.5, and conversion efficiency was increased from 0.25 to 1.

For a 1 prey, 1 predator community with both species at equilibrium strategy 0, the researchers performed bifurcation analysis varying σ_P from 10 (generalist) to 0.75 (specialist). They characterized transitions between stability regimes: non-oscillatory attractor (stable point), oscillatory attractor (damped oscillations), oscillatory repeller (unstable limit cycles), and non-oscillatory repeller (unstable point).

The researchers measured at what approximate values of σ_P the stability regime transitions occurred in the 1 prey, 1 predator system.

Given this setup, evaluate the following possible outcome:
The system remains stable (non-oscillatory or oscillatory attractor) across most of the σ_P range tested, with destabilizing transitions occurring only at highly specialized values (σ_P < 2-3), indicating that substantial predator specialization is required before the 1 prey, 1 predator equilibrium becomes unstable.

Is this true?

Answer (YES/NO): YES